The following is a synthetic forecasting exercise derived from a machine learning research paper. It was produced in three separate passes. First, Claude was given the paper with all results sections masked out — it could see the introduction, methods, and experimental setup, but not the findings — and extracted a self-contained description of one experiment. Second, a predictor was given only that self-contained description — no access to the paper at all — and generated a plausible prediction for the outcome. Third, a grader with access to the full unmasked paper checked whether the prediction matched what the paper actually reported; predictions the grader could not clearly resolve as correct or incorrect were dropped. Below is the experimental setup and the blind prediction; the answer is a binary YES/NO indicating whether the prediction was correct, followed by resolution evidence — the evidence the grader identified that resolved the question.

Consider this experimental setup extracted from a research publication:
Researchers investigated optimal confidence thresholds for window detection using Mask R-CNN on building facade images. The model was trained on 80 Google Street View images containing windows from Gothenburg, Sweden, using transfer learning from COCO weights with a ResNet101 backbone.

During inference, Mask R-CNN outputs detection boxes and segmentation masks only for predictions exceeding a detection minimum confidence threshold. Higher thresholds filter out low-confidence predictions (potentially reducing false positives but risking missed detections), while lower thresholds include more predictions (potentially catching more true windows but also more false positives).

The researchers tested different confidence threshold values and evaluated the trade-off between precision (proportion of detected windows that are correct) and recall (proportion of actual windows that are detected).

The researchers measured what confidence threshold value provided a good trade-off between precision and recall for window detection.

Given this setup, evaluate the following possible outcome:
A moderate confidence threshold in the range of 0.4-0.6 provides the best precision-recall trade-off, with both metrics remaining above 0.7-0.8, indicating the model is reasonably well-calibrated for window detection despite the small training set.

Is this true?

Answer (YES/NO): NO